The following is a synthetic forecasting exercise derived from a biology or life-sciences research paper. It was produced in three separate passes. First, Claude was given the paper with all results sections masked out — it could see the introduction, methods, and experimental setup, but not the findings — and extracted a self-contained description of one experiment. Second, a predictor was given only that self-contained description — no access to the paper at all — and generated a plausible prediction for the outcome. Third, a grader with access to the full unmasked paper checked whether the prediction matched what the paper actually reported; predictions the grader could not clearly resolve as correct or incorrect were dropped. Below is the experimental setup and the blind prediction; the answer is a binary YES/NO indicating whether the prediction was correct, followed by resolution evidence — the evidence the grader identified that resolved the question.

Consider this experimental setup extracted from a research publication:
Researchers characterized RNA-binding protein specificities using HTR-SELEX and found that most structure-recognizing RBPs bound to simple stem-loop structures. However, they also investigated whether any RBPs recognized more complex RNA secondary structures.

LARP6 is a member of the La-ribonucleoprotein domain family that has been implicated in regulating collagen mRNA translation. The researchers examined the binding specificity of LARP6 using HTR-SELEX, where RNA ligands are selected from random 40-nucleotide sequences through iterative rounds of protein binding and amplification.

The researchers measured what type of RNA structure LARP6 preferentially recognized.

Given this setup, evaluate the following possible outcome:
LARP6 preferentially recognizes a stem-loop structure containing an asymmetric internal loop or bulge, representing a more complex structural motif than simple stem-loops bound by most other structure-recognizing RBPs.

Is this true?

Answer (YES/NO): YES